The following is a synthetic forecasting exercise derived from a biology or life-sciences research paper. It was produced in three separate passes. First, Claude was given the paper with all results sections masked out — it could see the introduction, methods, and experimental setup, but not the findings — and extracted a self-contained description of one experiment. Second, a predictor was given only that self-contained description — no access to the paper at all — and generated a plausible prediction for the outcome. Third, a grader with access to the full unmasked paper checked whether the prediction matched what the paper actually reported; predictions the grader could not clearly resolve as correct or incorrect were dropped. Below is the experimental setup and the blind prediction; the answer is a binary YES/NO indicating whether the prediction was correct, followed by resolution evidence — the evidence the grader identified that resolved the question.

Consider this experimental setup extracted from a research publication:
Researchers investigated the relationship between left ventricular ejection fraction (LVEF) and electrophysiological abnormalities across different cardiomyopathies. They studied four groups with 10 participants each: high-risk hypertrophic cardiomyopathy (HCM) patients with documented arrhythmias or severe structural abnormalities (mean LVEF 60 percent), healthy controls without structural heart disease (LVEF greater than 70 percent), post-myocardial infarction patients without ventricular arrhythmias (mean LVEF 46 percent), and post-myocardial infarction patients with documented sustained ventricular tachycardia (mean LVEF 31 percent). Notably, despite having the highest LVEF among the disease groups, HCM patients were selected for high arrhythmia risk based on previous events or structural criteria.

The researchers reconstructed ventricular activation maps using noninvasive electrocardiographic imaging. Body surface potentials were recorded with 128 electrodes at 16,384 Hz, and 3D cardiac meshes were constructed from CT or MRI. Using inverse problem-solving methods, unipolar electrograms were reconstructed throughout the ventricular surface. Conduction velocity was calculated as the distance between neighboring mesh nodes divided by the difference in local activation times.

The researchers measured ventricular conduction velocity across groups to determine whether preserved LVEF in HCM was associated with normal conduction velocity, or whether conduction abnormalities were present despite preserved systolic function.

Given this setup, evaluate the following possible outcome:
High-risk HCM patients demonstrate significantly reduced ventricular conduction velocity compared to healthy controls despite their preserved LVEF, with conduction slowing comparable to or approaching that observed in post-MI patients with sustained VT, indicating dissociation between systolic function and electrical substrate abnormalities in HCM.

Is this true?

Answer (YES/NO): NO